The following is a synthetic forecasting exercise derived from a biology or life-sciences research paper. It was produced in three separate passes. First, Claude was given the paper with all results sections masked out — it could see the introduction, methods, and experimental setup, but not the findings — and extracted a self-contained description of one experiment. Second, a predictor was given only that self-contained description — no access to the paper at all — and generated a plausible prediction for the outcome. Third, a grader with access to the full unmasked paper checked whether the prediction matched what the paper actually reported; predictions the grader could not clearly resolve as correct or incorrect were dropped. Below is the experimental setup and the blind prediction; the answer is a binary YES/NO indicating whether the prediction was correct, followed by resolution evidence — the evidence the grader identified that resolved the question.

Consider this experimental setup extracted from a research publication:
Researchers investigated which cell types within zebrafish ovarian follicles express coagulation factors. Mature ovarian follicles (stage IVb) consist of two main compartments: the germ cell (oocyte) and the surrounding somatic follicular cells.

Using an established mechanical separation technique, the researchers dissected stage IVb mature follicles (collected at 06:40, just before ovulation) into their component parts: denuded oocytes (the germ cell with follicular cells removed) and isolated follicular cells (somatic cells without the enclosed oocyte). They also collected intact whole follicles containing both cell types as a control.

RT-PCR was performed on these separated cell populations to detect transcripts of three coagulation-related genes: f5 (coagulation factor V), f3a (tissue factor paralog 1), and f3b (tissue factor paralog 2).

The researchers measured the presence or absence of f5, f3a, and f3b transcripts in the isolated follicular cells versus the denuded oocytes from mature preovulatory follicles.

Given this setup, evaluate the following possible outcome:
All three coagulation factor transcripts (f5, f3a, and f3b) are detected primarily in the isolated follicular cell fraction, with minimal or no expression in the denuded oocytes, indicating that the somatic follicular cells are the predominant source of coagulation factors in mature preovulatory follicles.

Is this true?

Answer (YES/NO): NO